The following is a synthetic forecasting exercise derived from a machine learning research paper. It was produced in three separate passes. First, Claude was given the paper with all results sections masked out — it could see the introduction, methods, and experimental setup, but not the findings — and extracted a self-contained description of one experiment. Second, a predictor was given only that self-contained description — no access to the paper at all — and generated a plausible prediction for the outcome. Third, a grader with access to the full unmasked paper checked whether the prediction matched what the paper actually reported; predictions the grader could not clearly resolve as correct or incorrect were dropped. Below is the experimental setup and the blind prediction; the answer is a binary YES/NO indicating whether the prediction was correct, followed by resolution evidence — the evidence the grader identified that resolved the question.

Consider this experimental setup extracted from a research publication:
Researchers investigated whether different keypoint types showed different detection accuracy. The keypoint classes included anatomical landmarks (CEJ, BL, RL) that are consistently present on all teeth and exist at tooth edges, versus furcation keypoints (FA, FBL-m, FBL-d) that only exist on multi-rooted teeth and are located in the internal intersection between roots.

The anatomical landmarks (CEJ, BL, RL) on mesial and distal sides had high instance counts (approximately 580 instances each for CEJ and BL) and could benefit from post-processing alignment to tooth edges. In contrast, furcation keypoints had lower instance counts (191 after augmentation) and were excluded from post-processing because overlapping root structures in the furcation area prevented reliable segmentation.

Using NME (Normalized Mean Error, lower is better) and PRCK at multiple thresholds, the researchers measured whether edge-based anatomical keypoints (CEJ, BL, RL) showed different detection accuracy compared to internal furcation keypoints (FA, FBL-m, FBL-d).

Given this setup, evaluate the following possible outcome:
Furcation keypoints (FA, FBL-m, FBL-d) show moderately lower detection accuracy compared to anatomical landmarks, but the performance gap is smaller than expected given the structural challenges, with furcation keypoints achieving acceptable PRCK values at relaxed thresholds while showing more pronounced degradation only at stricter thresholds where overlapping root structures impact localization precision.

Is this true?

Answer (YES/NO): NO